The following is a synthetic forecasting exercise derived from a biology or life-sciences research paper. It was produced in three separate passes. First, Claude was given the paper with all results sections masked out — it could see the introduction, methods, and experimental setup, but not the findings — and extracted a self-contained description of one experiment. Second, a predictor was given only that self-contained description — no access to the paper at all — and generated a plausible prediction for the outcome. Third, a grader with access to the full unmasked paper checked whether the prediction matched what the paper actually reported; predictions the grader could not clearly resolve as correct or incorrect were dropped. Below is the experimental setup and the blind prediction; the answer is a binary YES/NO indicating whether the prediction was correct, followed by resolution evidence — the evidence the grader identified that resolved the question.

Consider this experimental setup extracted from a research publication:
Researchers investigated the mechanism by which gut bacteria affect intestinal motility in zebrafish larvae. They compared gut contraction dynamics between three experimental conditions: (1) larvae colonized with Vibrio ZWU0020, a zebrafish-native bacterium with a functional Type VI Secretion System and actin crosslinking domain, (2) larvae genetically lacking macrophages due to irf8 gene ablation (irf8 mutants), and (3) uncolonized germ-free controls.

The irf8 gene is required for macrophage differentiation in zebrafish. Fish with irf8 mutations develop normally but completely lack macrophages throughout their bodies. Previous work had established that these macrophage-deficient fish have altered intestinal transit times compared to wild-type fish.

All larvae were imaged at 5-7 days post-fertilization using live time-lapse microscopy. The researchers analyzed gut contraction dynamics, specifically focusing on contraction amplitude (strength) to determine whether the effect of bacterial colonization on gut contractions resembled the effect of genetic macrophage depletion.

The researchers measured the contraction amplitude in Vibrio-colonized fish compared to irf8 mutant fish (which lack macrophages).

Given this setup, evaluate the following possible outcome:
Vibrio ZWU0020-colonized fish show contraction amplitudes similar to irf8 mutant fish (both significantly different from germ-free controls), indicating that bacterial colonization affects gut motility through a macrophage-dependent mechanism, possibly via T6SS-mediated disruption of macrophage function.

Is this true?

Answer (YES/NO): YES